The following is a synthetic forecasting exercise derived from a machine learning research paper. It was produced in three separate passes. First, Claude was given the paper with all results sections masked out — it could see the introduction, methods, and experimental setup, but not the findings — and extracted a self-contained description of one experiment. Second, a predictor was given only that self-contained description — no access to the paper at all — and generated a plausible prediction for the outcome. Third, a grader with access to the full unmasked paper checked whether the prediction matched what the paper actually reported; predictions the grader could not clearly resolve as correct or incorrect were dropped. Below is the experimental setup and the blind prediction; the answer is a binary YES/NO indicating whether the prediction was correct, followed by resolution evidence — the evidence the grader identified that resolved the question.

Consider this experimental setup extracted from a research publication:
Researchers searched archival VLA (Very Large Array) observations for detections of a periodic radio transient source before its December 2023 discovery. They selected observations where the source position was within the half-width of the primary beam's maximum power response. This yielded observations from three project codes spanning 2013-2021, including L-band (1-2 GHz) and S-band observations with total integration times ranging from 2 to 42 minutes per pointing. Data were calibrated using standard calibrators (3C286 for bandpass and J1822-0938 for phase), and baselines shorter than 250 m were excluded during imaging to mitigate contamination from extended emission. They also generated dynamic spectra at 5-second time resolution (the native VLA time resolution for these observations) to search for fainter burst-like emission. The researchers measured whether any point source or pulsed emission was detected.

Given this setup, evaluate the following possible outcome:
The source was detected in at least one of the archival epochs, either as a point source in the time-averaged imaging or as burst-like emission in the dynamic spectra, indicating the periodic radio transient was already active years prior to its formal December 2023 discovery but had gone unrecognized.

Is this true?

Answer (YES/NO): NO